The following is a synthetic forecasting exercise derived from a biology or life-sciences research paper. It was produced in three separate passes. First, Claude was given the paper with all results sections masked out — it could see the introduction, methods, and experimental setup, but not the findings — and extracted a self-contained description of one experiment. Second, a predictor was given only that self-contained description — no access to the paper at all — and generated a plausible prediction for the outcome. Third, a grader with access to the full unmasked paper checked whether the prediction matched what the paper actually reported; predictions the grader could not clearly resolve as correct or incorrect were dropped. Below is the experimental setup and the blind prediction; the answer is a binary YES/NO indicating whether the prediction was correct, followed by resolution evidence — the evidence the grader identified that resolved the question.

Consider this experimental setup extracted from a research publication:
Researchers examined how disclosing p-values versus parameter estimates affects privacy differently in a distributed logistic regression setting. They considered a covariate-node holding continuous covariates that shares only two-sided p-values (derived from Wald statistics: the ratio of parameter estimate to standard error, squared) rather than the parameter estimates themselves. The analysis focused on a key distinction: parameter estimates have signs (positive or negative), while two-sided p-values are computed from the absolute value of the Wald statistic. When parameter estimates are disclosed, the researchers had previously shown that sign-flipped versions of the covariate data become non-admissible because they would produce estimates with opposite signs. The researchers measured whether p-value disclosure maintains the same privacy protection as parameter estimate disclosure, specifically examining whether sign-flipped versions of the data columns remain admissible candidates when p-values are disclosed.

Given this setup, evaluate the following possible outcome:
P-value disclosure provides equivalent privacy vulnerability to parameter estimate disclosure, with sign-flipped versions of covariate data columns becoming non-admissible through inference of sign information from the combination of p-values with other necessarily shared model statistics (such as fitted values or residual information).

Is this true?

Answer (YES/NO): NO